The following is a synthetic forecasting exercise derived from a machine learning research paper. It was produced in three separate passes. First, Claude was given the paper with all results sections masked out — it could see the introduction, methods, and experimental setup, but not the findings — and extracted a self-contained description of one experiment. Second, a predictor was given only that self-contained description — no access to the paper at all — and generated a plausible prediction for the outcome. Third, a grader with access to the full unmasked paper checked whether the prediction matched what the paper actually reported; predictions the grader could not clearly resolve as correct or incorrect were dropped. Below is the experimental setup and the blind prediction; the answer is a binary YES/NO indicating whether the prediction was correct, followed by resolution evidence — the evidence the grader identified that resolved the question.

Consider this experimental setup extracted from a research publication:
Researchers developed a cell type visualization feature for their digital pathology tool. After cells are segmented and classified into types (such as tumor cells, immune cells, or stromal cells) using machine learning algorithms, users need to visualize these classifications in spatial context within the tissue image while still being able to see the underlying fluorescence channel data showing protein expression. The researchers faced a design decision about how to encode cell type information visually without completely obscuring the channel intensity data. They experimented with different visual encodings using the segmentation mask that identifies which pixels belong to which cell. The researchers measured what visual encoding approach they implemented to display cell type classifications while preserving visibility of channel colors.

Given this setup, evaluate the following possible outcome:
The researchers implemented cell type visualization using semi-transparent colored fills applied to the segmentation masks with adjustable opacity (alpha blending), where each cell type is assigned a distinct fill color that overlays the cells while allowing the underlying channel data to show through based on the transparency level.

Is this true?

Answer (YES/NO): NO